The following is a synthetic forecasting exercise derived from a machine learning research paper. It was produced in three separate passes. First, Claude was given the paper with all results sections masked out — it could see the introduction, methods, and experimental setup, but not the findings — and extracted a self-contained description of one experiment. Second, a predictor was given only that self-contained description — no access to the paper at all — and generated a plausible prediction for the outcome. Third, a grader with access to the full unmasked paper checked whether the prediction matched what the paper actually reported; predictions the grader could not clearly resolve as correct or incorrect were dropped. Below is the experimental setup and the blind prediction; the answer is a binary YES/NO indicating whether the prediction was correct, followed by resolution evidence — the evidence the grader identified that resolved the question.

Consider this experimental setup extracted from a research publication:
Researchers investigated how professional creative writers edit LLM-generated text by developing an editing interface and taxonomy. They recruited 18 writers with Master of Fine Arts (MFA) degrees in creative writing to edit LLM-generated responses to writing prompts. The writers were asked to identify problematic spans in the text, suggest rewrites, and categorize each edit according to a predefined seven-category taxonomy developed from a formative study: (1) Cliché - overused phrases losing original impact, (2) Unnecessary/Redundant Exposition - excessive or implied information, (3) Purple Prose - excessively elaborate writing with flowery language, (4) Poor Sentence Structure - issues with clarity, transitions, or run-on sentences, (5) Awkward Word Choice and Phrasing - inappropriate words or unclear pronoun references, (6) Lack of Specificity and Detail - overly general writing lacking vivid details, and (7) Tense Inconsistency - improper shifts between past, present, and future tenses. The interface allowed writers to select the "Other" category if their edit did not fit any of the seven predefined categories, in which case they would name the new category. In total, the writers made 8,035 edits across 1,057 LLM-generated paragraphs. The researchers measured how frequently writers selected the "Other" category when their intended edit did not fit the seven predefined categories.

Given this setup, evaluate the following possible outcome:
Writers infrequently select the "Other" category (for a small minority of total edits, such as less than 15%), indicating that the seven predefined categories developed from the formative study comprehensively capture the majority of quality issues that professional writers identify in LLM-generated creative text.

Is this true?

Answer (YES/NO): YES